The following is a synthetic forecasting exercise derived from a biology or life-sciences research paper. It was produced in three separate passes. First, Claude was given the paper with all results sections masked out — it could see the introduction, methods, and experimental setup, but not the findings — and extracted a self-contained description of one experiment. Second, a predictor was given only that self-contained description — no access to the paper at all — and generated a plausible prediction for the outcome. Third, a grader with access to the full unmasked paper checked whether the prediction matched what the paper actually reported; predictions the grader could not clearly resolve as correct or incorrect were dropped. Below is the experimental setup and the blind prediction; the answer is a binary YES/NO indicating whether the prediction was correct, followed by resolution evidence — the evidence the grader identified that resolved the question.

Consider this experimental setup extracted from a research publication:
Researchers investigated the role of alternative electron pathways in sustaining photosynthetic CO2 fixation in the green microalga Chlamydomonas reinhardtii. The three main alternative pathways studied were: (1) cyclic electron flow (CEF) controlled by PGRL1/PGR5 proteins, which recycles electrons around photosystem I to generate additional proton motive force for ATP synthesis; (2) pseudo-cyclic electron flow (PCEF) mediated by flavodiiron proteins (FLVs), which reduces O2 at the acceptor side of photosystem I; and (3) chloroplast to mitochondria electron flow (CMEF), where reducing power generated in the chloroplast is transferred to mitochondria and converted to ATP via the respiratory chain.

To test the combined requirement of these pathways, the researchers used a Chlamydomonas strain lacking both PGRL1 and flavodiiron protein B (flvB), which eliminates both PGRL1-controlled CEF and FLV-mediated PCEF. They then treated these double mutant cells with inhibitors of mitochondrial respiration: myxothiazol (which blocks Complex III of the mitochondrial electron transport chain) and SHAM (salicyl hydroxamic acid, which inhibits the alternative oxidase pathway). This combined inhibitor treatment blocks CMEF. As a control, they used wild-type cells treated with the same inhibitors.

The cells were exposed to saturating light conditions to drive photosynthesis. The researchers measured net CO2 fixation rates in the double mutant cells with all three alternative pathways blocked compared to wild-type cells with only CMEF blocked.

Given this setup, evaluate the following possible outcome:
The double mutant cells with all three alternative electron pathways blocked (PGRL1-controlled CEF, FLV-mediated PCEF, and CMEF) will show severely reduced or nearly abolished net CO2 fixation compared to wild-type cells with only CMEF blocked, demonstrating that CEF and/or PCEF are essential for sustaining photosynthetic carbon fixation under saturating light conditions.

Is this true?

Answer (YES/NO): NO